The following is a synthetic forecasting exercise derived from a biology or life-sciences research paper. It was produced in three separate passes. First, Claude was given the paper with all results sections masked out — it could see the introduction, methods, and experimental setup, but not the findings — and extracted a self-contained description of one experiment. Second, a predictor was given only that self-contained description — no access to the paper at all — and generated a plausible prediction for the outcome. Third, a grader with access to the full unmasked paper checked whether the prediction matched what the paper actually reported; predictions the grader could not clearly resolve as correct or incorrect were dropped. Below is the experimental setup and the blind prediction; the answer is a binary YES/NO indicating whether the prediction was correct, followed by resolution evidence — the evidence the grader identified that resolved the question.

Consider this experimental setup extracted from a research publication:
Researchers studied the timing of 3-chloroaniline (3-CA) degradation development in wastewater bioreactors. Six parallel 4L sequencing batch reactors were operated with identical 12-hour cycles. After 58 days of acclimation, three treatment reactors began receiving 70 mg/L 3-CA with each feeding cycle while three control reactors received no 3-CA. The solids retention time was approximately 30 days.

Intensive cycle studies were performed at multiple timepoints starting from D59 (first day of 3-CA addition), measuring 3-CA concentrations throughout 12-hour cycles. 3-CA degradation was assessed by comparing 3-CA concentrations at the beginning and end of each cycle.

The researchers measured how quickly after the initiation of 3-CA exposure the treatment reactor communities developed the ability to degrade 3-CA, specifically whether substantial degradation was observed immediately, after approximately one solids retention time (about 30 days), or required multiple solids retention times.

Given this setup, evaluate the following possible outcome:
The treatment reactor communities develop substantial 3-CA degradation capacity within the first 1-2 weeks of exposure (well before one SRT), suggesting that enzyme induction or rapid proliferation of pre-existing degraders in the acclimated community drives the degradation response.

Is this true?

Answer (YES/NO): NO